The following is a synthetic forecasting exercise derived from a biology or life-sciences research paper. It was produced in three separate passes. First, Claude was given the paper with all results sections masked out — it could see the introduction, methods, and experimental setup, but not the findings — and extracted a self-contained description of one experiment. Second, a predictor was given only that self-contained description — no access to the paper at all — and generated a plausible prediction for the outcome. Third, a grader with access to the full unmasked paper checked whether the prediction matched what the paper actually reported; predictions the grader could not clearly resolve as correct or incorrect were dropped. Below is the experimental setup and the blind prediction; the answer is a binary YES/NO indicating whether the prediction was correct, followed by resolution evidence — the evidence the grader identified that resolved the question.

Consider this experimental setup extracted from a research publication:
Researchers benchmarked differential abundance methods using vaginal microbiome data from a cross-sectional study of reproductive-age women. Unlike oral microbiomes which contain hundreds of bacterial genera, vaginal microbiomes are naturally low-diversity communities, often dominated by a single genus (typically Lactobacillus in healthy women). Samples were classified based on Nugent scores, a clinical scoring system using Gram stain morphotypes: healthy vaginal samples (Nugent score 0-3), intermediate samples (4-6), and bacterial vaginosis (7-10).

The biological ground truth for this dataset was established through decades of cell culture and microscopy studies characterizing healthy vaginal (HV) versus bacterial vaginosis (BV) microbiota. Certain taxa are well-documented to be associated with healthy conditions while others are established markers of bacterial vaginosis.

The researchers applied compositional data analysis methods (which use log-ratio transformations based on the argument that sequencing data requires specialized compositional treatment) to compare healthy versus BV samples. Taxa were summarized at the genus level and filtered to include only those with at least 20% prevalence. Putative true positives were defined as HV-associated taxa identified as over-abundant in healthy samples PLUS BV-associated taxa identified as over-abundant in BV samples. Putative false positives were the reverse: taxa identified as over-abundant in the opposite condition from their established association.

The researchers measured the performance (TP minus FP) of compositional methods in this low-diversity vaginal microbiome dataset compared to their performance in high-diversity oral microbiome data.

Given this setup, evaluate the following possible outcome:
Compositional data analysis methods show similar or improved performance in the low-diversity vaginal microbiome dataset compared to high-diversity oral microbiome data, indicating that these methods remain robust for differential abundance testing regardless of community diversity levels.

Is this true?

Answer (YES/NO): NO